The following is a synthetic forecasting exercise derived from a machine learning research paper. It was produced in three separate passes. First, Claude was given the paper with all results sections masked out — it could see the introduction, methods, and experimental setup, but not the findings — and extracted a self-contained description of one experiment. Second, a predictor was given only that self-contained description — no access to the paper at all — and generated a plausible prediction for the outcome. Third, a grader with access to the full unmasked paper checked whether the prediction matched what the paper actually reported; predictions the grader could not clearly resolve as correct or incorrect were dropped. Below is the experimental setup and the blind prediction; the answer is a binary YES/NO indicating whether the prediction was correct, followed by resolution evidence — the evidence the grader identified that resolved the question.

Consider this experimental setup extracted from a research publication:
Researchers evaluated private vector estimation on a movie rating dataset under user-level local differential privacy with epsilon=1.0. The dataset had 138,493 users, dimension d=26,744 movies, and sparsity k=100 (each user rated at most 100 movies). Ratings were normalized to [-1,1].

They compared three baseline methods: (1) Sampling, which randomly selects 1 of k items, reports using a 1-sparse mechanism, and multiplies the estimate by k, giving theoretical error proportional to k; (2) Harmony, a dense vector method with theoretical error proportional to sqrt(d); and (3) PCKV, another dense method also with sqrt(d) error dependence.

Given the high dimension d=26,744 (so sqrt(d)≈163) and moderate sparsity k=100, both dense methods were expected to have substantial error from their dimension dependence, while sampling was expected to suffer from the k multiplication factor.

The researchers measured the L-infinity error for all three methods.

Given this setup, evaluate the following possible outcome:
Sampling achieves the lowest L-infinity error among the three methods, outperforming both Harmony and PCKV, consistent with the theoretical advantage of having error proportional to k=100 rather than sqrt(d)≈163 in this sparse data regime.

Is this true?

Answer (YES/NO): NO